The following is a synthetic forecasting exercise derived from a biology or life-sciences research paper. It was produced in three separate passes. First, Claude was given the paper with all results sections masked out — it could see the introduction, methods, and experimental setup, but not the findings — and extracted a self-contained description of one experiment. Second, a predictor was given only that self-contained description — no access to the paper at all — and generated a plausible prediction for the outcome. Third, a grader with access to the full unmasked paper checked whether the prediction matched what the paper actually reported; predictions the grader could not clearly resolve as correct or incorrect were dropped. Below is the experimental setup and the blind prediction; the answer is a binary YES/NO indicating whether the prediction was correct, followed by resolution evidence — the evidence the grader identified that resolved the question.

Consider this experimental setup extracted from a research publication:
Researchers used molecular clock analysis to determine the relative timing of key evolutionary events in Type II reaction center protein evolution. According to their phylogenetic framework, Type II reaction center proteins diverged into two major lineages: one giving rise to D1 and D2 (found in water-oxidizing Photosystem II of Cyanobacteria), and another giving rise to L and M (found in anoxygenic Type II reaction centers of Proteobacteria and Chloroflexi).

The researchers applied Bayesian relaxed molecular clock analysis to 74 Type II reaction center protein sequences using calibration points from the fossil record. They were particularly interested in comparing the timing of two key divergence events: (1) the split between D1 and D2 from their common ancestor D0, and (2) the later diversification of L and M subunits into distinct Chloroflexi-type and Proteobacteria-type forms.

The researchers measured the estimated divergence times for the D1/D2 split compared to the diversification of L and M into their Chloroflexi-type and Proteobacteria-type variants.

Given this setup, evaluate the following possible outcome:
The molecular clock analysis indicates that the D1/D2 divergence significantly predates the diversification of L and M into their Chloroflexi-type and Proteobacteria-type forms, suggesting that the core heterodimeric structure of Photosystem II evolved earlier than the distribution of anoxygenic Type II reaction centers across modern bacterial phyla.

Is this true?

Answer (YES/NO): YES